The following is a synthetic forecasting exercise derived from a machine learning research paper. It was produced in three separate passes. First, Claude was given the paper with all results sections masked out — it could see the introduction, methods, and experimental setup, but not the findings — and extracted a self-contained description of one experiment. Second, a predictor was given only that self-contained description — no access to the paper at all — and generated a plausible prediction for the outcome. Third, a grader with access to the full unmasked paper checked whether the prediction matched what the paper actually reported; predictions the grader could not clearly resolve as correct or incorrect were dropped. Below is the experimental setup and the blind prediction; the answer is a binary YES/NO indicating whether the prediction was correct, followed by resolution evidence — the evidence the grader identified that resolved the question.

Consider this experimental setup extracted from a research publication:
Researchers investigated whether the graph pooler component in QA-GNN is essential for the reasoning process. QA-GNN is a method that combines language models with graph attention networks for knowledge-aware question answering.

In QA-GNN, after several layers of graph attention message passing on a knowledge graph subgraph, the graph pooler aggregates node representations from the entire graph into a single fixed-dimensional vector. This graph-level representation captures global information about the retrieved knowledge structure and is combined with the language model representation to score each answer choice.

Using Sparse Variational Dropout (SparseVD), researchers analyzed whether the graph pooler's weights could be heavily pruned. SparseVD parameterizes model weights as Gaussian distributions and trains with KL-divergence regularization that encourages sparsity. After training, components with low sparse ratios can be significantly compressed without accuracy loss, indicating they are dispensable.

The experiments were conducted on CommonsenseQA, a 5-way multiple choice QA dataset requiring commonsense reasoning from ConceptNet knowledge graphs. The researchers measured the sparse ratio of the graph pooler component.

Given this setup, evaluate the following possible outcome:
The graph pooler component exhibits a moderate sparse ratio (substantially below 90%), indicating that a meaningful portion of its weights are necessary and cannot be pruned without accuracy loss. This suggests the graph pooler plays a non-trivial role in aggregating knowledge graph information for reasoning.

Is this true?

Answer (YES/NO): NO